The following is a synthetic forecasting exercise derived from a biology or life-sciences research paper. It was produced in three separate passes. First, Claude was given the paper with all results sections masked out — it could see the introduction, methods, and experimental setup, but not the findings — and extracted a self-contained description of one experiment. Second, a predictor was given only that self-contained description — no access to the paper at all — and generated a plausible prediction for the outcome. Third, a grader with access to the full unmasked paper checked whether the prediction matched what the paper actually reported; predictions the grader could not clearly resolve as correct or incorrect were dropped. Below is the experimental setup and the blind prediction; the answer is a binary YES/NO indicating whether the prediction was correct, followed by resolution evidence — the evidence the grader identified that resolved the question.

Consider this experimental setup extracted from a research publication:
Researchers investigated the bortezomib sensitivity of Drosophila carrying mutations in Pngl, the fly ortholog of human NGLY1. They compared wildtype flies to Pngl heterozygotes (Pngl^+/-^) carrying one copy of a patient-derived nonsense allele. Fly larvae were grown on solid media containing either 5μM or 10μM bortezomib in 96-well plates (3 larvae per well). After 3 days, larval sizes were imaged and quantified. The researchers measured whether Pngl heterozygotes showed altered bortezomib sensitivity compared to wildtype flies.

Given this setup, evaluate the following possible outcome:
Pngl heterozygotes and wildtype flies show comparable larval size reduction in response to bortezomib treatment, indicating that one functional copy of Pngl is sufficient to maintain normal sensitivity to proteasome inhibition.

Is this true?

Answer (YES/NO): NO